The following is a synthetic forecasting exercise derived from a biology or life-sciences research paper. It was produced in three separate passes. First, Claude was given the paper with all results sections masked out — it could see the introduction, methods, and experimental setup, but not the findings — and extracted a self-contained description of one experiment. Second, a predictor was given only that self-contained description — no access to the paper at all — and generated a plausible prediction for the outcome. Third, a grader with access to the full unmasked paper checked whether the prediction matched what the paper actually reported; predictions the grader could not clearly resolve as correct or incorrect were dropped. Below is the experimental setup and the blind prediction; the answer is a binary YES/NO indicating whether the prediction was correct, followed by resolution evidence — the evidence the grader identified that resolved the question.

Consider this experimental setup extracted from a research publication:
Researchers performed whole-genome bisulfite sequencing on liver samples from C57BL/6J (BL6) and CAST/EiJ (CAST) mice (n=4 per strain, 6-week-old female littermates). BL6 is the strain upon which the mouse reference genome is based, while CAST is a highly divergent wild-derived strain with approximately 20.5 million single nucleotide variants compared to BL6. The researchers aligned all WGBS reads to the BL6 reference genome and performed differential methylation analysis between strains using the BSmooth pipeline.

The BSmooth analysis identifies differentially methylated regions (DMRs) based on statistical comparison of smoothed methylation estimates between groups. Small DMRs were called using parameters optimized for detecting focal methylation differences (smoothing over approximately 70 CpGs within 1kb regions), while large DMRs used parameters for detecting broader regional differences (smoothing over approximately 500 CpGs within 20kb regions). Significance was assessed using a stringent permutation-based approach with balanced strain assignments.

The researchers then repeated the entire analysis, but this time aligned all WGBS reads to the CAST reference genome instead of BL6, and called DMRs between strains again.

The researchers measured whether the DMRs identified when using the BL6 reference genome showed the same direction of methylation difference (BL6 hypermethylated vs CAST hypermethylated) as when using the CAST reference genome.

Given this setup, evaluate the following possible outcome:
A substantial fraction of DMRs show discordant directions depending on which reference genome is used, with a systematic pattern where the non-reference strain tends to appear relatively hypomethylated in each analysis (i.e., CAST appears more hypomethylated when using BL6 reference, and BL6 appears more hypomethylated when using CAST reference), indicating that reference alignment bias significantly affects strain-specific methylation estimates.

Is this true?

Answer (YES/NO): YES